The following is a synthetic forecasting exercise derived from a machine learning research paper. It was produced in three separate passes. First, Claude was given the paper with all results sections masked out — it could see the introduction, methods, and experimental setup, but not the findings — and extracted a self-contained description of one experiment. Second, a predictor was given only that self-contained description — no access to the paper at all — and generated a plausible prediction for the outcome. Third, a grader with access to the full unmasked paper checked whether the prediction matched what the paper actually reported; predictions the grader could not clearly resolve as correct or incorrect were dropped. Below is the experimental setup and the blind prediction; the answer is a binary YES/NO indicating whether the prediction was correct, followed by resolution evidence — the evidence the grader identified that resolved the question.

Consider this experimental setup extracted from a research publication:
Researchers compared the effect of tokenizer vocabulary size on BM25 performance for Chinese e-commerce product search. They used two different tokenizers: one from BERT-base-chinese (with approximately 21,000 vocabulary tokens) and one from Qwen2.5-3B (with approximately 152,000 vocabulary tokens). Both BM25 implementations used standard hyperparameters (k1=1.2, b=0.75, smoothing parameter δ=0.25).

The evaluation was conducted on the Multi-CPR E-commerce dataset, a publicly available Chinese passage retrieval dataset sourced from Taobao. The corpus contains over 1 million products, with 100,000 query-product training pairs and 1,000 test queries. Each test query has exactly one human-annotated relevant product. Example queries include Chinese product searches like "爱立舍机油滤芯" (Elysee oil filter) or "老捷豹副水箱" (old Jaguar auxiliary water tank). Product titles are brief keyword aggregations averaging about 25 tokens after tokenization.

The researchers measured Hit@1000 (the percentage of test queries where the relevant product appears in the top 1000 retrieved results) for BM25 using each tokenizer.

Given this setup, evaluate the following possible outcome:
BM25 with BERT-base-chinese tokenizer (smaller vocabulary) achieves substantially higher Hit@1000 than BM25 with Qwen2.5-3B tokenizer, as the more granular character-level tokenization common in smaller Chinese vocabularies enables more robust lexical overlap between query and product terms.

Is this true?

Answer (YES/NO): NO